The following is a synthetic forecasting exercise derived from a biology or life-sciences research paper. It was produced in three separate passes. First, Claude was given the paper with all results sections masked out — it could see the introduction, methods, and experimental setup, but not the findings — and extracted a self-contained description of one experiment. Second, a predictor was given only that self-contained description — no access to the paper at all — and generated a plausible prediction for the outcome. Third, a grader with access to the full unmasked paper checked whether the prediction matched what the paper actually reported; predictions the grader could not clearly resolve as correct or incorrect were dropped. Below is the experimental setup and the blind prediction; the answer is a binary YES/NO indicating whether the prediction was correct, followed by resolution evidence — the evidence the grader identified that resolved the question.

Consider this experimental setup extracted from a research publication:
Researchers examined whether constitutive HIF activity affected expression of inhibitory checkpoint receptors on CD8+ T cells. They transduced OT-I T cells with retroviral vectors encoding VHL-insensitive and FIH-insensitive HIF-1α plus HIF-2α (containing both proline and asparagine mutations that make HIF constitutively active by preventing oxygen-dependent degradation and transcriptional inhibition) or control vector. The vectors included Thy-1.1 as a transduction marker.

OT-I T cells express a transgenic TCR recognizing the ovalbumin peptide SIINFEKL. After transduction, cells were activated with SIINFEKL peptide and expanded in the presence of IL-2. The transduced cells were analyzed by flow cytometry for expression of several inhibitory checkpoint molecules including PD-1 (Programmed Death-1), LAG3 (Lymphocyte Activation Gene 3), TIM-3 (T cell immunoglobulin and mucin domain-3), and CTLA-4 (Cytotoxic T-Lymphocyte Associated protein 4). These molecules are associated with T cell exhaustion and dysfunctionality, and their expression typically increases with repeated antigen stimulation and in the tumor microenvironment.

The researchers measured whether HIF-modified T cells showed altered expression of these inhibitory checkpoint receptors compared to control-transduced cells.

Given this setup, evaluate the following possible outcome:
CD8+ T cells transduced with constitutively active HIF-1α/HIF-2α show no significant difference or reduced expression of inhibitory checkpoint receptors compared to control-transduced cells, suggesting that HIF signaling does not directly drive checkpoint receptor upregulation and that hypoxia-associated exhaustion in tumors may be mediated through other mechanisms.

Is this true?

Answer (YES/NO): NO